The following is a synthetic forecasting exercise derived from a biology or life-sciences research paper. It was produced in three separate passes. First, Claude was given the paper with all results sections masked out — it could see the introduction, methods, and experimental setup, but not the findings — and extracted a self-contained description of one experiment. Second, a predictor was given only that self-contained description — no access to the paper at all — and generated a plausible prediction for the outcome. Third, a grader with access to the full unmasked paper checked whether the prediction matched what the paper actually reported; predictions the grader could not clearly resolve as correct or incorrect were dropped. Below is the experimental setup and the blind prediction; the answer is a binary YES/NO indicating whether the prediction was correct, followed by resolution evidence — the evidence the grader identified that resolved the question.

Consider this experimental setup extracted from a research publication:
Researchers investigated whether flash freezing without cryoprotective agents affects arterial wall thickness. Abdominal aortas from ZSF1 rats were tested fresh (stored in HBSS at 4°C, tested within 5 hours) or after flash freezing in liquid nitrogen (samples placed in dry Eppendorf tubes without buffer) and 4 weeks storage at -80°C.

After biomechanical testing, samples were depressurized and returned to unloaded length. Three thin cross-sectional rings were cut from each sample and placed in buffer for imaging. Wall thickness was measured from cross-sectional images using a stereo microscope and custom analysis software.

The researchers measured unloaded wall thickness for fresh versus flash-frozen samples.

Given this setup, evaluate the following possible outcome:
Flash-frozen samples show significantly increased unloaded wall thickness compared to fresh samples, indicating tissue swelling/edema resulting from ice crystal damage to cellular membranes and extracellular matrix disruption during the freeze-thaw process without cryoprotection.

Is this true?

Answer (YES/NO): NO